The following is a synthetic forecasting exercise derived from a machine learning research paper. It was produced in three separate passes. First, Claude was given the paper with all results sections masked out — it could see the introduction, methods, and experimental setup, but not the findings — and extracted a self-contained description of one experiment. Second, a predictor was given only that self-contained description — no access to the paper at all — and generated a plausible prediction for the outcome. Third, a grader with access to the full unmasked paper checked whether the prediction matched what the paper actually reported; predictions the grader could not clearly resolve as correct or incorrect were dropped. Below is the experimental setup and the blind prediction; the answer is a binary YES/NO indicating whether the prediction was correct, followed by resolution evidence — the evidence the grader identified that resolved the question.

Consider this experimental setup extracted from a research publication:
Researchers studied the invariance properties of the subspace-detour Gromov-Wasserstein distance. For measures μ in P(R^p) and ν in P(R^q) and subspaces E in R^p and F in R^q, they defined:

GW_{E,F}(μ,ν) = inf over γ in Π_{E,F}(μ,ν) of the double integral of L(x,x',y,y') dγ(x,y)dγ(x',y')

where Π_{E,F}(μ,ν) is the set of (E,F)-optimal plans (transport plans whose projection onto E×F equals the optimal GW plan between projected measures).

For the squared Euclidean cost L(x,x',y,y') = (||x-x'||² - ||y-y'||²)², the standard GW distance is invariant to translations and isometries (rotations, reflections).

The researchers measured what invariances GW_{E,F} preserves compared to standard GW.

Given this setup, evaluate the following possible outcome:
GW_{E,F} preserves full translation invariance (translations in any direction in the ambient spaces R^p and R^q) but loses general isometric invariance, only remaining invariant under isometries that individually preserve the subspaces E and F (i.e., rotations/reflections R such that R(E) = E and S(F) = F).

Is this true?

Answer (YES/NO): NO